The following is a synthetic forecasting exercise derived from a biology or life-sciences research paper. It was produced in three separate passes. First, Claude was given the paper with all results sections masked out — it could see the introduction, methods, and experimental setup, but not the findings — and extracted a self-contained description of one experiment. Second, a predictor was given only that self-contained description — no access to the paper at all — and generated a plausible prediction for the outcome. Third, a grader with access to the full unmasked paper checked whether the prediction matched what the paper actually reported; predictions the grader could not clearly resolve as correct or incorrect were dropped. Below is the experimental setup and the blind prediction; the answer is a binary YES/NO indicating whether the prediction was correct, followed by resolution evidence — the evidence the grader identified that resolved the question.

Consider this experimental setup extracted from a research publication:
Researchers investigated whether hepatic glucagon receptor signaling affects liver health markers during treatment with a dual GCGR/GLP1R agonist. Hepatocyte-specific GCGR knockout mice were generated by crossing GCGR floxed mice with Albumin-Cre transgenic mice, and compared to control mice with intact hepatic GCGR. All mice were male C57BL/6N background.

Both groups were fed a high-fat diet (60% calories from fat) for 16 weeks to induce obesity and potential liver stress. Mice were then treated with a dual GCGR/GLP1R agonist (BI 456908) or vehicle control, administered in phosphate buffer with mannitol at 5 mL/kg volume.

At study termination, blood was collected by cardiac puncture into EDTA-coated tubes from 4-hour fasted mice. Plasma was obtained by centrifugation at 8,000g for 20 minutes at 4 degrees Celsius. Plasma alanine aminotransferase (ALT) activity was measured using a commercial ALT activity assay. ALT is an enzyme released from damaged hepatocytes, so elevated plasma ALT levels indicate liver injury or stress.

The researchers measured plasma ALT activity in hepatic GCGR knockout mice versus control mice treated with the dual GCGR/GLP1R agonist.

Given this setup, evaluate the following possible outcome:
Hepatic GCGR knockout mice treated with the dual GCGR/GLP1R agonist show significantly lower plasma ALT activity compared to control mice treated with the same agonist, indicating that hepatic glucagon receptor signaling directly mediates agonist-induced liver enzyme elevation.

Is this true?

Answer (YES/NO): NO